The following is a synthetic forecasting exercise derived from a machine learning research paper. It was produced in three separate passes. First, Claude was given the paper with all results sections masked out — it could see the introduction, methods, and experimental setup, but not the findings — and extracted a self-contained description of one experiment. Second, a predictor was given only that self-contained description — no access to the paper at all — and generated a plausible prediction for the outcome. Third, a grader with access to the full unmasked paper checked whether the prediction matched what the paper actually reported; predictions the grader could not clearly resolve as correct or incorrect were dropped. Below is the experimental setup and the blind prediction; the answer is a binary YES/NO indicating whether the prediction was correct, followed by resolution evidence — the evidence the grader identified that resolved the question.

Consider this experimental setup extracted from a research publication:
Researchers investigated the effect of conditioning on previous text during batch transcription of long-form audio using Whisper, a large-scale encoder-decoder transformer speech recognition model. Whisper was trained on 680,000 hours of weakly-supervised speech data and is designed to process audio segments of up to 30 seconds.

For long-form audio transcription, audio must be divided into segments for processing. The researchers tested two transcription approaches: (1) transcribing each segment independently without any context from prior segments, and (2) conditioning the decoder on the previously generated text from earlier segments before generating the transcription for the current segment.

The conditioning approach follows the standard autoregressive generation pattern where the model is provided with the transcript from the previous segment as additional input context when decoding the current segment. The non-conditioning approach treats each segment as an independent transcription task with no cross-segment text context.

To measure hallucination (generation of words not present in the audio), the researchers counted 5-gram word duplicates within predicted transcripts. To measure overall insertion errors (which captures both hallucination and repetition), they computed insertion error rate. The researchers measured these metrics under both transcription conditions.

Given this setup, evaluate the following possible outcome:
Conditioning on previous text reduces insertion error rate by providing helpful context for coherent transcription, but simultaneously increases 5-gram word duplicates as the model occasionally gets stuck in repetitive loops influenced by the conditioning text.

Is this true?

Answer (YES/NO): NO